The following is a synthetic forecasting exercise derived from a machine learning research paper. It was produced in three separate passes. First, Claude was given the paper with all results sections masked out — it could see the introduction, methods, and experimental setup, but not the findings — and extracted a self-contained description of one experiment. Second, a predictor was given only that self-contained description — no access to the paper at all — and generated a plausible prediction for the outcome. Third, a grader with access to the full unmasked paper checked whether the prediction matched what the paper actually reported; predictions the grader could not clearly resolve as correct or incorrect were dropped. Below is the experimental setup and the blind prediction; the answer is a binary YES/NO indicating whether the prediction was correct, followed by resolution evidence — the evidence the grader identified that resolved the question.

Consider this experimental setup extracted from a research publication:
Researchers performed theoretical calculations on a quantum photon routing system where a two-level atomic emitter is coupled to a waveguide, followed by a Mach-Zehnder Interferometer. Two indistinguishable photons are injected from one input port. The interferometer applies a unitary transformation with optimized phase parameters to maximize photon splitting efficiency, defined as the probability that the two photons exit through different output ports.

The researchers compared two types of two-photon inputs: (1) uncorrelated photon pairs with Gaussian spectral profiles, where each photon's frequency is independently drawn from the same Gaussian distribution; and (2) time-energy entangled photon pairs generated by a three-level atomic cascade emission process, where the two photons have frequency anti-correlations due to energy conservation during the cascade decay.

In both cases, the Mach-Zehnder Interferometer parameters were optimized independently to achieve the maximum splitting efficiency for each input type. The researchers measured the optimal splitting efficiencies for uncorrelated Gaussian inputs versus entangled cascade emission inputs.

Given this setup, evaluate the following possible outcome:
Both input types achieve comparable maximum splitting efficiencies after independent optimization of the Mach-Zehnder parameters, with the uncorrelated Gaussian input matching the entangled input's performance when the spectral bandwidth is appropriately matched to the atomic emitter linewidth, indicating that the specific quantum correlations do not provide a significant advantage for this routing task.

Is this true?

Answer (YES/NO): NO